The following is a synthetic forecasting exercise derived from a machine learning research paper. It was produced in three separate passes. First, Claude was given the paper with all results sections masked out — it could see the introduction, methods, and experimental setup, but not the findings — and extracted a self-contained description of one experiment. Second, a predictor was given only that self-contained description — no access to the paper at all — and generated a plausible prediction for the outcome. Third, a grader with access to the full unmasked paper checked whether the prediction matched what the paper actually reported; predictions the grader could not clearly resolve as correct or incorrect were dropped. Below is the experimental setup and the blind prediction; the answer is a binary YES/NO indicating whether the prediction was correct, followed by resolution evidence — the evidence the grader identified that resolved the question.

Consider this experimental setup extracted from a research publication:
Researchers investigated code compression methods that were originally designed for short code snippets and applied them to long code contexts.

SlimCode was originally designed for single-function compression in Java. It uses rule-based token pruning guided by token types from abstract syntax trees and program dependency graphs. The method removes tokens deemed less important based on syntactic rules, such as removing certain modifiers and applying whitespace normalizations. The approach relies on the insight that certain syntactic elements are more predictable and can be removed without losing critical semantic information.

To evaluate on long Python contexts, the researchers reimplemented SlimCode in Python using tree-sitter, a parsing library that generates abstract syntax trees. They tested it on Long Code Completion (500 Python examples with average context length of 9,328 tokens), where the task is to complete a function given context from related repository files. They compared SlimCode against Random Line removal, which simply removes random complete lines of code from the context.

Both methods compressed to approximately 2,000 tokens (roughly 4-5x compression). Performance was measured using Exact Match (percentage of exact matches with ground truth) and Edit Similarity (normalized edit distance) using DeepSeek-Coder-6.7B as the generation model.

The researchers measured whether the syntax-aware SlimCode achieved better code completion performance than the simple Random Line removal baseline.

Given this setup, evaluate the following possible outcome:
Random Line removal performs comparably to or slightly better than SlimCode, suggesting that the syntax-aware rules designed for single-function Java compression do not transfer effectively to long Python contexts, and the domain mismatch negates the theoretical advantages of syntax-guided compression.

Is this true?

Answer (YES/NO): YES